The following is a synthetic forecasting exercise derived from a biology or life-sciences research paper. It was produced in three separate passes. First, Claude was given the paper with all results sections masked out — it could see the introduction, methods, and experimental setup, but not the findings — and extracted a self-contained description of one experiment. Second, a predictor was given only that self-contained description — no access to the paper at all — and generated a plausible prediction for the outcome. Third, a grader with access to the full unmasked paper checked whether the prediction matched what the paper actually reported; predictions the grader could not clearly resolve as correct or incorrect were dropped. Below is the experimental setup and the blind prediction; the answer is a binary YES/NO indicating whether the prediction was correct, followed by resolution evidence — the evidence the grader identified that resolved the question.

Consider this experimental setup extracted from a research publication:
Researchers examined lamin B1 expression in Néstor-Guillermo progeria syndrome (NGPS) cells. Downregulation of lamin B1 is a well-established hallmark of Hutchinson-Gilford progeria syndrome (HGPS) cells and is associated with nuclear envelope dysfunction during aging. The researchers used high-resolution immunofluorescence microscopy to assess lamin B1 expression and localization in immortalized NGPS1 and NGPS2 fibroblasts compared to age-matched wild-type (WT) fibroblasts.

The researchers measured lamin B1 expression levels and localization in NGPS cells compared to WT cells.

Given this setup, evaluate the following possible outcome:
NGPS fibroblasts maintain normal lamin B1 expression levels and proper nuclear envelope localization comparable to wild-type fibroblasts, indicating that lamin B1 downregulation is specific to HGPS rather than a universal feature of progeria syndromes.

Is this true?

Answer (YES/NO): YES